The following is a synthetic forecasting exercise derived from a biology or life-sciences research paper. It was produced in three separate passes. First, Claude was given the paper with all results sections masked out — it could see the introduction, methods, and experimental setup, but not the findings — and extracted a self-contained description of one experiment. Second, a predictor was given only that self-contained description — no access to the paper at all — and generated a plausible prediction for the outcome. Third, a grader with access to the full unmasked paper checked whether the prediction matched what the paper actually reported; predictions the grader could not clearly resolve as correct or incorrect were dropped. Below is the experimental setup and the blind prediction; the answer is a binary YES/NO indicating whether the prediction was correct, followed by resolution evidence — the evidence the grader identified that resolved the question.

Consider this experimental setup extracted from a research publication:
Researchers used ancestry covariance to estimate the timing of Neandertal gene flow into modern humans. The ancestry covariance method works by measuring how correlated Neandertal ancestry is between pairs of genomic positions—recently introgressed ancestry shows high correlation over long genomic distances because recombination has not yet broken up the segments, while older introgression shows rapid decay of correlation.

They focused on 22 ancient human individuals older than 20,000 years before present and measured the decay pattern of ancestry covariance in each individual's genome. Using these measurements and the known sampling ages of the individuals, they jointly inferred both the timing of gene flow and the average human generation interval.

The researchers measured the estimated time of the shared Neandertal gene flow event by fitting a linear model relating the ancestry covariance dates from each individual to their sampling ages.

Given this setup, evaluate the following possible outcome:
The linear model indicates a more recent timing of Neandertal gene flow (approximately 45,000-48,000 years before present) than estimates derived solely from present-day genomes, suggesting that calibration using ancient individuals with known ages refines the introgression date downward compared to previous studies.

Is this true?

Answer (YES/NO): NO